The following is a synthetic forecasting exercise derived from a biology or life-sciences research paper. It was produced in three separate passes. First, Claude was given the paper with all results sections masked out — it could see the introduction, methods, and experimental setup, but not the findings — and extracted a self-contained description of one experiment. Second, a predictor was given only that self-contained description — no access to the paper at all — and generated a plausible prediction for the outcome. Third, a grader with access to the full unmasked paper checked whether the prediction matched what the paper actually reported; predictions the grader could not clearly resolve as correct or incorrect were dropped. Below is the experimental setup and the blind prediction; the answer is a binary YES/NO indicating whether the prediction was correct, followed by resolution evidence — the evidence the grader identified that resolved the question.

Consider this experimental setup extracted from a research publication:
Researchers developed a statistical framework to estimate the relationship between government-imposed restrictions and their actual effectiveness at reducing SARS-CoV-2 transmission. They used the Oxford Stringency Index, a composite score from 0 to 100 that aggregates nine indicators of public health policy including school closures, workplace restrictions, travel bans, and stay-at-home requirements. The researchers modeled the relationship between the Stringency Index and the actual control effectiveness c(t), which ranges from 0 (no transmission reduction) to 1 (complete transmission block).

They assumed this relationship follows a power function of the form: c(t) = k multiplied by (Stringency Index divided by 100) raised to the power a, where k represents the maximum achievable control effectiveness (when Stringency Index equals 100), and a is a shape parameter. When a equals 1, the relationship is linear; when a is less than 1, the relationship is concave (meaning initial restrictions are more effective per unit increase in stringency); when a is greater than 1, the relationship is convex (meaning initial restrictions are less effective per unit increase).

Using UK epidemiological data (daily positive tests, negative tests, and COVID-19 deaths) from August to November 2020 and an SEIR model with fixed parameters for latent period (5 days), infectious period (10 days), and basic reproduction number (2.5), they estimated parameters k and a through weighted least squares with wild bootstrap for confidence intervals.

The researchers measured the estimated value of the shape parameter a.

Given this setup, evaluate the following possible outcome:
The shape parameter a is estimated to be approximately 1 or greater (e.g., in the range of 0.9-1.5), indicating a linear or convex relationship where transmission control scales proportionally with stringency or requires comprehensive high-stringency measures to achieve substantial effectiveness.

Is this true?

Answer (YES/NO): NO